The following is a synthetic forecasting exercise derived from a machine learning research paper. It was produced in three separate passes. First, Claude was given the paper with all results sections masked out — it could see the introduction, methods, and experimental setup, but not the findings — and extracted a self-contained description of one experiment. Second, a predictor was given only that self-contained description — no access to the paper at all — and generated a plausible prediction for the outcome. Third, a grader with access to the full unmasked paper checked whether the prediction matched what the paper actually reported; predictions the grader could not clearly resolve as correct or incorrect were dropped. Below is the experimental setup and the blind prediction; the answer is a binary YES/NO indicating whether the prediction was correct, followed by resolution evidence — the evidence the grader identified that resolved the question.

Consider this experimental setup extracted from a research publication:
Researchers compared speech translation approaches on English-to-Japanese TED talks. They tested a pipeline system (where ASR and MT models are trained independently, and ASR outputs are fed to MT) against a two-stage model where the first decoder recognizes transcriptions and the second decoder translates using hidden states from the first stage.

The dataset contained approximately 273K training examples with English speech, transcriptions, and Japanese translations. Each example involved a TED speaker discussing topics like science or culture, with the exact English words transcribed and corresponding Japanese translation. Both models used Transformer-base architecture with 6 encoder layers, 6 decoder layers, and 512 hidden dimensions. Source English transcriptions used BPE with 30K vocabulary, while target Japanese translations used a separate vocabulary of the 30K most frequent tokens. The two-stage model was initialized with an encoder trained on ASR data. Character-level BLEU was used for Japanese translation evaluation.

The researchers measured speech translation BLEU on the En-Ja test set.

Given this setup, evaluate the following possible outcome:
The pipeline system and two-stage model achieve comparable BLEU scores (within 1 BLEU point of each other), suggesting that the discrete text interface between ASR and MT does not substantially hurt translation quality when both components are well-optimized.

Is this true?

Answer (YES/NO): NO